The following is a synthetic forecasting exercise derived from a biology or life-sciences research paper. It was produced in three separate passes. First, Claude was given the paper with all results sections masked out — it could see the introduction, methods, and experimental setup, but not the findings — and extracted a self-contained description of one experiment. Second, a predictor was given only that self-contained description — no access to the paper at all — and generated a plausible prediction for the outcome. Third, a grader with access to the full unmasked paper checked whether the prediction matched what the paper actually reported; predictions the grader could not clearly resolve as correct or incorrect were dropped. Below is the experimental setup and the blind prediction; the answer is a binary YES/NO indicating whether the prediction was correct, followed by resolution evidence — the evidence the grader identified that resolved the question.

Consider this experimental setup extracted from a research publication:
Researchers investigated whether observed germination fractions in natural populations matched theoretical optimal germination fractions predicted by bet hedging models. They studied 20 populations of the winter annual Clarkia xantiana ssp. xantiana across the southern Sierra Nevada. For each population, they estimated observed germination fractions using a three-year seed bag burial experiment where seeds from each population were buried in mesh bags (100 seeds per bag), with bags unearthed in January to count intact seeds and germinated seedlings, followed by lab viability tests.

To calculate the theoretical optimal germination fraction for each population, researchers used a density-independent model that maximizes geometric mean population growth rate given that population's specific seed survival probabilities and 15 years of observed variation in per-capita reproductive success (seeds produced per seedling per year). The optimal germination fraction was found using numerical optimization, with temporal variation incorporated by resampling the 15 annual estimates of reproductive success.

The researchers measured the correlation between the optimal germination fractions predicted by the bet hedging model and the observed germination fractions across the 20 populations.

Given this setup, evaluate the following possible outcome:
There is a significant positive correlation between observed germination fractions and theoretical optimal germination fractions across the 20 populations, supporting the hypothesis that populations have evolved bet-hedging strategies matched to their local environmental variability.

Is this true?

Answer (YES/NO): NO